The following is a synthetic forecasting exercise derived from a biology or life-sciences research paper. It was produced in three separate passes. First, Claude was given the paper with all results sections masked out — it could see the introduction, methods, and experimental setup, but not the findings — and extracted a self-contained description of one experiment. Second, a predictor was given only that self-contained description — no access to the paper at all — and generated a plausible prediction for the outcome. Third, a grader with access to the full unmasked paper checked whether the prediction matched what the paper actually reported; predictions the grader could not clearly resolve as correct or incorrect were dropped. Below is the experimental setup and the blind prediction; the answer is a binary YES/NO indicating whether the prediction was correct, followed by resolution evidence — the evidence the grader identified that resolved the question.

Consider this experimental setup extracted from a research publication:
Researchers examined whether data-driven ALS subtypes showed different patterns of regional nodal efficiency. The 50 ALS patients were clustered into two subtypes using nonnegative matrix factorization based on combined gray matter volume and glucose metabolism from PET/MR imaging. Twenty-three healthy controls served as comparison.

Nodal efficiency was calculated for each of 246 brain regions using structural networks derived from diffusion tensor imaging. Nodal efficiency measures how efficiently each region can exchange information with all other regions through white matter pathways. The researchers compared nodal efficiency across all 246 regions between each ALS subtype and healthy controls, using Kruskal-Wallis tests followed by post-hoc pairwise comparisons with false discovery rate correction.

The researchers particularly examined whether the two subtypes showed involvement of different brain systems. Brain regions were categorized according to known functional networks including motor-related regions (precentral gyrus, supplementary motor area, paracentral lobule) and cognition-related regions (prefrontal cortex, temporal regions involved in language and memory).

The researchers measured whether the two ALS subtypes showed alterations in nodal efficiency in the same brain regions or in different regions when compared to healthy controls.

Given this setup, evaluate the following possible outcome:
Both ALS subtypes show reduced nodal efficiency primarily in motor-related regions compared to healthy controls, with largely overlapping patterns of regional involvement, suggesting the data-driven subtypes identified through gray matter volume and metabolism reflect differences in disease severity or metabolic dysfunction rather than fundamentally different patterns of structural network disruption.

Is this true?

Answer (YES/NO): NO